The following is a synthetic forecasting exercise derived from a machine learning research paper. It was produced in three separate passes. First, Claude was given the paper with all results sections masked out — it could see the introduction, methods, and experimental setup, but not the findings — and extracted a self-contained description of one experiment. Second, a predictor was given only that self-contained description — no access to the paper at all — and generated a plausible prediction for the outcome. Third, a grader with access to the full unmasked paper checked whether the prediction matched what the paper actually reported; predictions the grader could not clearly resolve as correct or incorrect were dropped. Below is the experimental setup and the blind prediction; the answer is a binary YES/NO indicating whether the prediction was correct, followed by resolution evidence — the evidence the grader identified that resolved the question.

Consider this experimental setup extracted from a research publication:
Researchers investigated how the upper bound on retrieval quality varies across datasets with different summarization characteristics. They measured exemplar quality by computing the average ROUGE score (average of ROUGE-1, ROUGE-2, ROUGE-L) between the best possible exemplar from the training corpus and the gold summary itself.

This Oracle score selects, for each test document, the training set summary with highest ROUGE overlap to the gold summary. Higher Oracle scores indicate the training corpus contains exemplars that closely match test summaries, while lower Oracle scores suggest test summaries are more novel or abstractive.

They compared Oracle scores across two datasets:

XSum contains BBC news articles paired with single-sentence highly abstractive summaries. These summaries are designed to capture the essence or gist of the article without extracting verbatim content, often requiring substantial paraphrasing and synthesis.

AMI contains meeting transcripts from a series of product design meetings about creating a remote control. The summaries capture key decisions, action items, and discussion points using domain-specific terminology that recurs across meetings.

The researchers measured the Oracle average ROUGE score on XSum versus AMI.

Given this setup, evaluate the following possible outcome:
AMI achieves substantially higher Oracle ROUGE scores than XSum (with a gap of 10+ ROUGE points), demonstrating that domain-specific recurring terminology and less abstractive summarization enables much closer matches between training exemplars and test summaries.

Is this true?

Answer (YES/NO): YES